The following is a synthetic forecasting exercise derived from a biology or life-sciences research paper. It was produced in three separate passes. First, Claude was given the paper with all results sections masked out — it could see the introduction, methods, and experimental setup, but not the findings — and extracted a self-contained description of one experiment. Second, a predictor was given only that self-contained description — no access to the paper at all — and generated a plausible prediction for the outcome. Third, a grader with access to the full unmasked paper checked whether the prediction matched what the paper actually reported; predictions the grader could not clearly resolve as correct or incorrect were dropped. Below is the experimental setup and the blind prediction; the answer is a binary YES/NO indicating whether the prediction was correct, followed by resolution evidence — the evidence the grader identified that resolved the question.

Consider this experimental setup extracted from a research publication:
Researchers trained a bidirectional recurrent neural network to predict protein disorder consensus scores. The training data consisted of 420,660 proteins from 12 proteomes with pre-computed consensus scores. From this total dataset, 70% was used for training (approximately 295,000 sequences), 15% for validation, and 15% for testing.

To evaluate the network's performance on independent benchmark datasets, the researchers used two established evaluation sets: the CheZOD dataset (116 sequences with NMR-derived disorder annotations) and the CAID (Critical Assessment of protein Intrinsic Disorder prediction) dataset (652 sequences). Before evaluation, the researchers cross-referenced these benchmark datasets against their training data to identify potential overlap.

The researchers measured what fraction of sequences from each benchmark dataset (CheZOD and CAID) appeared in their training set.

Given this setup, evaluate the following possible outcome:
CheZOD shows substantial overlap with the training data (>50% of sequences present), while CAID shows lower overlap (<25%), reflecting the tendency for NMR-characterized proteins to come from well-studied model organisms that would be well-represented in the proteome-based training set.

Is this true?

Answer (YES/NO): NO